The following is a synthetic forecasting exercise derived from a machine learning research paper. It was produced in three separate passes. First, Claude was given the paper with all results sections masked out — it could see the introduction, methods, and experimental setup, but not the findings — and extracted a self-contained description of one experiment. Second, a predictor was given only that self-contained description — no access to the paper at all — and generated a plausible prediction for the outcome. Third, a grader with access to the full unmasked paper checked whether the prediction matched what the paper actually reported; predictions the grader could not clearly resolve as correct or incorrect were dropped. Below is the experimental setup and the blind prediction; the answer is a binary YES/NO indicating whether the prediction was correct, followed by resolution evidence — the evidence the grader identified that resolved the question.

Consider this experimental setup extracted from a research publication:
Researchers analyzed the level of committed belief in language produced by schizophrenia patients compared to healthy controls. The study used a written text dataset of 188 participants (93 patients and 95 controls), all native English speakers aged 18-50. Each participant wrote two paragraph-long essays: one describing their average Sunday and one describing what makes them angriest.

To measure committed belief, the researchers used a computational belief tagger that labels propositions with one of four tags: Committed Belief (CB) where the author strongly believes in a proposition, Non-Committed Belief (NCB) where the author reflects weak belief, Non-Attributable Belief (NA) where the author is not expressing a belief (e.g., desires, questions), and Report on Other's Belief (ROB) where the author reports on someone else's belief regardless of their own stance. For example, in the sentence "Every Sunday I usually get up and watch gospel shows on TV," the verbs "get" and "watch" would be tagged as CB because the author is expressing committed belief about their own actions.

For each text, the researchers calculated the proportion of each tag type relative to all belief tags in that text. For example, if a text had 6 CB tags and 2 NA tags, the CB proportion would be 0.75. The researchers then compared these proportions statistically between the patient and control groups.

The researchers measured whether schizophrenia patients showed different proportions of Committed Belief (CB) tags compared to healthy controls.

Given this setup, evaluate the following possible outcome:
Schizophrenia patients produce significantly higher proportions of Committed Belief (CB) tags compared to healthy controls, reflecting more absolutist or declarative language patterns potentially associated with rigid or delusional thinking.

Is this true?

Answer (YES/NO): NO